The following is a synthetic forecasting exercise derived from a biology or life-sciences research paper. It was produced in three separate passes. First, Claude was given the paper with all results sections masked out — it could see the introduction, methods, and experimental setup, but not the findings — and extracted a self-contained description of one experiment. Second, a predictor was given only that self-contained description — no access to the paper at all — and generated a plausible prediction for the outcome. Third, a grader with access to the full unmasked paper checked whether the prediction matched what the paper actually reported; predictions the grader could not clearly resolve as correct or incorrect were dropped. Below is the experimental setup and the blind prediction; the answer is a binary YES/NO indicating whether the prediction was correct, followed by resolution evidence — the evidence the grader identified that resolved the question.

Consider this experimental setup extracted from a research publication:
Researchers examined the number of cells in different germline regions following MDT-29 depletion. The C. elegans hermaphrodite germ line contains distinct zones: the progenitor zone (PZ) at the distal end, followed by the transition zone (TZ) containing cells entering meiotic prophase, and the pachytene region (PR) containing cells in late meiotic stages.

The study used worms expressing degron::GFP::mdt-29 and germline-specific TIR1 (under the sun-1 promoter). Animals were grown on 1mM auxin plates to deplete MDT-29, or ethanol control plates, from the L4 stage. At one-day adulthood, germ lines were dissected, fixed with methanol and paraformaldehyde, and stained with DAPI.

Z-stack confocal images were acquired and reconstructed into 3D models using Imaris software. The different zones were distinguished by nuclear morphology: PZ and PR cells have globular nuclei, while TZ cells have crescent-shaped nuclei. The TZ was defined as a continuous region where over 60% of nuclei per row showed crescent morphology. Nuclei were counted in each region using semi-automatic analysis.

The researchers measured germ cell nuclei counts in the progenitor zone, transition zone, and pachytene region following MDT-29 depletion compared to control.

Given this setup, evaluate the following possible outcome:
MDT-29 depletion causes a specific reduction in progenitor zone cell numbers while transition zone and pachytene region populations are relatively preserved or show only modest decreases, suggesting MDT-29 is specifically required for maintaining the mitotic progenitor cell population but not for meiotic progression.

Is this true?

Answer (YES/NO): NO